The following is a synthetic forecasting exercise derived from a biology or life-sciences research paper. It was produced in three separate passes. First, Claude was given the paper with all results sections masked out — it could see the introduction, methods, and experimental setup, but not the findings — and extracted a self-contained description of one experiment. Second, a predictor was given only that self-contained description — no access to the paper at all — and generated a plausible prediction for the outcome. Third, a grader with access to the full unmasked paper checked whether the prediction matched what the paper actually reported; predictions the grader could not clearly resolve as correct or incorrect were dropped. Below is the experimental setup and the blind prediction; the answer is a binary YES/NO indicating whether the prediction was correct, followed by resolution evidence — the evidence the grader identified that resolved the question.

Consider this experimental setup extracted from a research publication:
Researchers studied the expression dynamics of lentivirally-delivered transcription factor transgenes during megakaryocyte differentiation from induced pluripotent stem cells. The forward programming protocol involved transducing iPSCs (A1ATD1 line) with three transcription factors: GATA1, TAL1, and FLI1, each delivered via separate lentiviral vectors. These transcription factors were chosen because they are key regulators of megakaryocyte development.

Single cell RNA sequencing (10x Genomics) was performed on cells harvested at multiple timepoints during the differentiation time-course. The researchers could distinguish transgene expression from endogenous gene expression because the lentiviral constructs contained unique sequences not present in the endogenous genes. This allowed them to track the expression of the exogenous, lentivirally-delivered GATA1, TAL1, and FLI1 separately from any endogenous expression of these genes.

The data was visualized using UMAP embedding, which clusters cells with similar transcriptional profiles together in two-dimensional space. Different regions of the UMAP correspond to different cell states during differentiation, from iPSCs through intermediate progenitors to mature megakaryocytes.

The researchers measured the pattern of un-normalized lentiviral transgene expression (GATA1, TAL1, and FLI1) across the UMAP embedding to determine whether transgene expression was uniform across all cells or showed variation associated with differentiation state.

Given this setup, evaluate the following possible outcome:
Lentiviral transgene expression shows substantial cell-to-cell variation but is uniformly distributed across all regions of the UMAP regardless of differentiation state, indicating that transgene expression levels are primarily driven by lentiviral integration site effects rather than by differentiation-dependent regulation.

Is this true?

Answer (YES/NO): NO